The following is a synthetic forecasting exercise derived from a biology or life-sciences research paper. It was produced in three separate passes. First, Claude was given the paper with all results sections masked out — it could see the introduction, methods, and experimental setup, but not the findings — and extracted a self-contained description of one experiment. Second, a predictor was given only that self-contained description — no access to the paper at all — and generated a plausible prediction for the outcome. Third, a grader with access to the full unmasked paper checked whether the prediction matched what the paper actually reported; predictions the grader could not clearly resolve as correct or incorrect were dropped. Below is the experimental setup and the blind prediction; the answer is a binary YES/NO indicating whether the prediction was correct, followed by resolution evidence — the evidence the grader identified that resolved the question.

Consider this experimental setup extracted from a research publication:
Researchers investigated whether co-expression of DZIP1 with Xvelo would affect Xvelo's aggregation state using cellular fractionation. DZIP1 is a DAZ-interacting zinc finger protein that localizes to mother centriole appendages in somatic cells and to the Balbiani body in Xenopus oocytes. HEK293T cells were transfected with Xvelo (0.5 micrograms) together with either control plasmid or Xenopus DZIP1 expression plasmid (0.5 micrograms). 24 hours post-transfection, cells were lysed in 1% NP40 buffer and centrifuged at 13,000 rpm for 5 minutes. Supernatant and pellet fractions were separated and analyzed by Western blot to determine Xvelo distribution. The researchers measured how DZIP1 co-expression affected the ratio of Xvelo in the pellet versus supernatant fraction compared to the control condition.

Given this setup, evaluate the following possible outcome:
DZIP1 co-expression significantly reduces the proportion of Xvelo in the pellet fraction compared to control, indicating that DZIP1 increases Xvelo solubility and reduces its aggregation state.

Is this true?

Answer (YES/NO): NO